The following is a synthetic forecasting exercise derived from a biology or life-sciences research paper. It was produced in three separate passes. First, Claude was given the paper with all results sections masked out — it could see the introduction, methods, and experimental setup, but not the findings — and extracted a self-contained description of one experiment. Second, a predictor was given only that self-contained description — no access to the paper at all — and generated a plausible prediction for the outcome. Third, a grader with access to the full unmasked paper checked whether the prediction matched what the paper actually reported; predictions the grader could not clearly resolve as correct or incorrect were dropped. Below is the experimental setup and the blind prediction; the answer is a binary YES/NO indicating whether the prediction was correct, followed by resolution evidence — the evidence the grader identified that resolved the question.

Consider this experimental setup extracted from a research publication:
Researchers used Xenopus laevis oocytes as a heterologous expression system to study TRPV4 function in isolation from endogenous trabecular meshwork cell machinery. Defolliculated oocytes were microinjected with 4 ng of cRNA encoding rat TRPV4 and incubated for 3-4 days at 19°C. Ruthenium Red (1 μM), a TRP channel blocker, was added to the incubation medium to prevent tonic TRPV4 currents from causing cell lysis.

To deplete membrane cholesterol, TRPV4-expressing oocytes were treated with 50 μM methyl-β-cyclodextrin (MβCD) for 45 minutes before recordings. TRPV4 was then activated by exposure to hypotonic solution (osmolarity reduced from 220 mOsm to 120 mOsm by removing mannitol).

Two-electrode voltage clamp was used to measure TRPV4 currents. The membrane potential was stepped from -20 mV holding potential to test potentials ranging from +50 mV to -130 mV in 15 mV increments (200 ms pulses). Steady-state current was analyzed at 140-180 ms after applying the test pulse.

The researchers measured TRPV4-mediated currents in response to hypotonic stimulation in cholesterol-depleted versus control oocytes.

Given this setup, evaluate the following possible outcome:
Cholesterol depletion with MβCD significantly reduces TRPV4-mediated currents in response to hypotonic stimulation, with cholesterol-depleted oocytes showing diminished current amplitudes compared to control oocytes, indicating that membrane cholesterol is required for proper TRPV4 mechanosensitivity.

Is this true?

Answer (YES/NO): NO